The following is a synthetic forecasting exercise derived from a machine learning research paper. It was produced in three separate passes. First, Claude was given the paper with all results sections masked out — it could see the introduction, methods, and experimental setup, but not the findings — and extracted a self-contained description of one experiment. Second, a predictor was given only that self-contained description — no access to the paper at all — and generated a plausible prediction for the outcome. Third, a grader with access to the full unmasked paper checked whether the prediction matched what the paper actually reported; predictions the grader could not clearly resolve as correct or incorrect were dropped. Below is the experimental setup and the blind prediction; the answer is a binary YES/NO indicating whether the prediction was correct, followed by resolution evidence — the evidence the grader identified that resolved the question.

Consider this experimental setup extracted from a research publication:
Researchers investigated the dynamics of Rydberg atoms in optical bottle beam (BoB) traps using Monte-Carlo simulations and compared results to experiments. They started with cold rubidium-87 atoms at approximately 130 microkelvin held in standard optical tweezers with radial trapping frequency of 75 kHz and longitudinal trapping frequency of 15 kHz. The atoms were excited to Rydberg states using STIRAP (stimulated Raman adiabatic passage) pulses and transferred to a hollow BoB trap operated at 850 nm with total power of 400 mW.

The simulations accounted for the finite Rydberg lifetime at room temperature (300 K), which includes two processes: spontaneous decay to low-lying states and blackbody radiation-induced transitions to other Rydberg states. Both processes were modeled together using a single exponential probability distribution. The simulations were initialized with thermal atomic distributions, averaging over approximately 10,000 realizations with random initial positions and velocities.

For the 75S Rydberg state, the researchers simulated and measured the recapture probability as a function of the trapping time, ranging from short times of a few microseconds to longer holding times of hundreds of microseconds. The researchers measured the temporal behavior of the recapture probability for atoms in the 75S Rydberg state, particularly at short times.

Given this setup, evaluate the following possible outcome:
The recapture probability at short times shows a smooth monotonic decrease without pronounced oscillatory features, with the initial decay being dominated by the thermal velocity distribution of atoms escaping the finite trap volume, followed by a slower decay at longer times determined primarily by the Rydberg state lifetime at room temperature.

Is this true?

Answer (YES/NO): YES